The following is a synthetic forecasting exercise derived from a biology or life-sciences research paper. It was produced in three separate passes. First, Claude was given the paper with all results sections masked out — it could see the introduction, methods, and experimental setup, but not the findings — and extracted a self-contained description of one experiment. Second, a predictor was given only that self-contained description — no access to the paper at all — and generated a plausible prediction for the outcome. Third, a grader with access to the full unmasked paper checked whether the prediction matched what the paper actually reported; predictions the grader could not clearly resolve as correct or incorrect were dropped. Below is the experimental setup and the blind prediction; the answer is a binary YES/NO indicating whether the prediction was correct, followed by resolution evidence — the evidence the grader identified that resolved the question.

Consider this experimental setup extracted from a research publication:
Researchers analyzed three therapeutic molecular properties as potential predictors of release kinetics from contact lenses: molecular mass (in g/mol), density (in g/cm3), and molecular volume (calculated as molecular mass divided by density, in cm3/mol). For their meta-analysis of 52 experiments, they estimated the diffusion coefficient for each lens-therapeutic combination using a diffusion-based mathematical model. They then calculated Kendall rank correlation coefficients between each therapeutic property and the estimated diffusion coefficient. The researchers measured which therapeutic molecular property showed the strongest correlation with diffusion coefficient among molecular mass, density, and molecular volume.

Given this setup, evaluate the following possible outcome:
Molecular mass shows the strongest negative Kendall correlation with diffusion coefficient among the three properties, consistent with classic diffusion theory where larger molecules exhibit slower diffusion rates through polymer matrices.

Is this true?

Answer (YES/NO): NO